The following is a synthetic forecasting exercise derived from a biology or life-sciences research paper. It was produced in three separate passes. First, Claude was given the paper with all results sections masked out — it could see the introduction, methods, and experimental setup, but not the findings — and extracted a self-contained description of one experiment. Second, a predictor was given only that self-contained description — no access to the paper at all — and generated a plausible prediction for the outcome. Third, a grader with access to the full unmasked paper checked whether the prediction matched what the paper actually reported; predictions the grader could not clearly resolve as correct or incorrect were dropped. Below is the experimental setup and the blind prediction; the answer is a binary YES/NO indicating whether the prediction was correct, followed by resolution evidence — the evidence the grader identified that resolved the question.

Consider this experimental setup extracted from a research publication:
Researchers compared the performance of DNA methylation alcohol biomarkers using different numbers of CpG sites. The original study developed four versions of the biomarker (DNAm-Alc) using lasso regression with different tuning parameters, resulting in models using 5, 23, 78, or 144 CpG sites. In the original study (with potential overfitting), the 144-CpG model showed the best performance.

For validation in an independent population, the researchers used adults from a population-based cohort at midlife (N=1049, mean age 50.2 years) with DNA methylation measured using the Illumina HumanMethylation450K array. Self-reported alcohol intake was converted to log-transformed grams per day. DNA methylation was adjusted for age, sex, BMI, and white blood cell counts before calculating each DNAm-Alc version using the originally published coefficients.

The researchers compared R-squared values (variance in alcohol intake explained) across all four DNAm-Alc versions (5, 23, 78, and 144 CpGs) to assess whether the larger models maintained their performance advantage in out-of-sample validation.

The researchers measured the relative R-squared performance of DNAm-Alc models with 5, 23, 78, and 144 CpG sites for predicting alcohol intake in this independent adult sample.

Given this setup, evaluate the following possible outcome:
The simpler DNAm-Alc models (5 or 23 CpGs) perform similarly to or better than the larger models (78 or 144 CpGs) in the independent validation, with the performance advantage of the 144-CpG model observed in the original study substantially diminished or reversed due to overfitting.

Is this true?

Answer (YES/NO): NO